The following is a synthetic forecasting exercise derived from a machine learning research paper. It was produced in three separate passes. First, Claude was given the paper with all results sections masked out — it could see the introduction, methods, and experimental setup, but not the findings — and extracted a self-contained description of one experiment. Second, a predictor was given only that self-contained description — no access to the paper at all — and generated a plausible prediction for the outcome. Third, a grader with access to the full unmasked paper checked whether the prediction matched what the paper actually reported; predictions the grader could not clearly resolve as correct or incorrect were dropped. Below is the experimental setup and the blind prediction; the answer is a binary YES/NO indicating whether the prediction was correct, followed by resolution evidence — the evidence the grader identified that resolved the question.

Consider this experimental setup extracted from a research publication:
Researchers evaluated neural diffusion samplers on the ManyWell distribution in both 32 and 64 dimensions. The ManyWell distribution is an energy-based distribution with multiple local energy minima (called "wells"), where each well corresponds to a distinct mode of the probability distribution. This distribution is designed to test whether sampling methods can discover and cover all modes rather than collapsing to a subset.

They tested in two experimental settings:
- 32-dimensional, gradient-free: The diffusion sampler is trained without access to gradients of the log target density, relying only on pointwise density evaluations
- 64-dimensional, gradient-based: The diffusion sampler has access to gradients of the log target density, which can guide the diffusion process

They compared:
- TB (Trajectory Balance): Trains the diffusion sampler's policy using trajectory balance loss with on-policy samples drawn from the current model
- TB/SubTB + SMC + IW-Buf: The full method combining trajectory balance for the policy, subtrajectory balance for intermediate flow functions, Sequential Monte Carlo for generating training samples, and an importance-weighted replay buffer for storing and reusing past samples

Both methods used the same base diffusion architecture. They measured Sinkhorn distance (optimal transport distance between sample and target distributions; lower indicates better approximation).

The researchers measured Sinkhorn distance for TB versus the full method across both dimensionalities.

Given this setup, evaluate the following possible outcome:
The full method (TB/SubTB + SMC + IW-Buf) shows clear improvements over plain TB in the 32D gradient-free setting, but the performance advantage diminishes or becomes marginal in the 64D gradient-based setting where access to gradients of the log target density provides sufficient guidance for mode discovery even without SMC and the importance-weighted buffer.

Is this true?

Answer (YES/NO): NO